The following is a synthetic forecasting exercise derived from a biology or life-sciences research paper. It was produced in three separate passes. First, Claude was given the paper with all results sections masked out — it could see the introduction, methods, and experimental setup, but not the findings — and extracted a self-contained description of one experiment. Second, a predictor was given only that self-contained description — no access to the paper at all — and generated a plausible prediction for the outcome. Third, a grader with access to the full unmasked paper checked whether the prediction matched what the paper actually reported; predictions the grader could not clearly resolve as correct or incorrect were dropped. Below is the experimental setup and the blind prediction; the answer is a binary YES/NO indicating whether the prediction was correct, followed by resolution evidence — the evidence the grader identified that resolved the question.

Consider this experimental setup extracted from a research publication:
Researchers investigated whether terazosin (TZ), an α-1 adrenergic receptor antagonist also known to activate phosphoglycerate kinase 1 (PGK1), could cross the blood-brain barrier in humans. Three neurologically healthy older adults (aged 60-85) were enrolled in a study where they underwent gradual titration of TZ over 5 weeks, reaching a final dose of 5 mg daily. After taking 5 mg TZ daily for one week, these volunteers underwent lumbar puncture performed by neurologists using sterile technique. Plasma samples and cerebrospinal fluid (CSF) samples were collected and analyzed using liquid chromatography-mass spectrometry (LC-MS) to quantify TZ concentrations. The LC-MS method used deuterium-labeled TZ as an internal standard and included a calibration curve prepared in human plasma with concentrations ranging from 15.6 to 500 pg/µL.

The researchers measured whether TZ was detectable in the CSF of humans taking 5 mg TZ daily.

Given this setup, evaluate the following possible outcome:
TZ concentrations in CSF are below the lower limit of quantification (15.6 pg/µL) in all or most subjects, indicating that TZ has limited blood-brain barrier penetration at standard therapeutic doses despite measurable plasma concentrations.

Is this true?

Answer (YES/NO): NO